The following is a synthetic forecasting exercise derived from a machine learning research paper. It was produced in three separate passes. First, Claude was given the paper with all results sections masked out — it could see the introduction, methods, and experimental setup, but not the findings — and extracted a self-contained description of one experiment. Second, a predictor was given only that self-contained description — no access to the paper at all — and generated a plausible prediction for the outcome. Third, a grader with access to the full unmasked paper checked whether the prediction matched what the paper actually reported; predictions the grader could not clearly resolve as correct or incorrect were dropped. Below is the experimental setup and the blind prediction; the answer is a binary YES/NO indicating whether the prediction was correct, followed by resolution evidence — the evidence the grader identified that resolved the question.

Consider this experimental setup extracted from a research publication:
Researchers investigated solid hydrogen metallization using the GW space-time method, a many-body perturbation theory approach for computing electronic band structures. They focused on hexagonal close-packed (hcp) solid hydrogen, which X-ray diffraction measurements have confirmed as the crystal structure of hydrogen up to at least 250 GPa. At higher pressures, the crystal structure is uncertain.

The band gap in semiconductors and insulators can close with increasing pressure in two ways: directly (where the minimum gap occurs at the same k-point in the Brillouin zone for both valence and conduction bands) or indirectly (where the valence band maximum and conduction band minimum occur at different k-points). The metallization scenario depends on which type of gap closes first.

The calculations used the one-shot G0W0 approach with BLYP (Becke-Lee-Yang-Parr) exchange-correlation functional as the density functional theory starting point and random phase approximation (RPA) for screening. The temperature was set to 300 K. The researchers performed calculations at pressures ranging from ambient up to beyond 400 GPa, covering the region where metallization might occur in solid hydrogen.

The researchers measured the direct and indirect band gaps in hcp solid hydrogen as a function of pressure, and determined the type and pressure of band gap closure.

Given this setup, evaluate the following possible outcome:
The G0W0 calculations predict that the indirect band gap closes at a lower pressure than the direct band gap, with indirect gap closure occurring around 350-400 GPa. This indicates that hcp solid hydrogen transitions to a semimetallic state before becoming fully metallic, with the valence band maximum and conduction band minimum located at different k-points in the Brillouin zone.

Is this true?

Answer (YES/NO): NO